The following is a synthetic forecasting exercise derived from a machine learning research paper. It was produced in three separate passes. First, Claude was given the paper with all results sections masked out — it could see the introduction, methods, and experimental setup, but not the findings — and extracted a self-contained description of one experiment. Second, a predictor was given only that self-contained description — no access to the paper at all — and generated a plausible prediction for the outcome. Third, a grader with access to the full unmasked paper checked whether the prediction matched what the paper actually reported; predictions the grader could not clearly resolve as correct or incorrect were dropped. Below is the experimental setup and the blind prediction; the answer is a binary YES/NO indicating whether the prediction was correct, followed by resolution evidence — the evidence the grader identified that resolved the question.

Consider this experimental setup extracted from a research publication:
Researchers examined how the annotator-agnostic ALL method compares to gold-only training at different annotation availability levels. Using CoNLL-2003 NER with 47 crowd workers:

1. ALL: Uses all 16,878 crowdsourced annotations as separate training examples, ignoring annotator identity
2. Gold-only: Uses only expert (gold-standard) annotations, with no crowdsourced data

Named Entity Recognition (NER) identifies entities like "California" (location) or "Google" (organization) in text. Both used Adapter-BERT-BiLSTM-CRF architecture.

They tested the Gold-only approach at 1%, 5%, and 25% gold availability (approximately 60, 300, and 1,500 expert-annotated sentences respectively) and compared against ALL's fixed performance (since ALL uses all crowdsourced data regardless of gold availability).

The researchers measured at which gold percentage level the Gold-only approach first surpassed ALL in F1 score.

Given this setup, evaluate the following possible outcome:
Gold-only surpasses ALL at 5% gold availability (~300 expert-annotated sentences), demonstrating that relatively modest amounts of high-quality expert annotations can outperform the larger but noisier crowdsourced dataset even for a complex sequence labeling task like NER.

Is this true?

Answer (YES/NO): YES